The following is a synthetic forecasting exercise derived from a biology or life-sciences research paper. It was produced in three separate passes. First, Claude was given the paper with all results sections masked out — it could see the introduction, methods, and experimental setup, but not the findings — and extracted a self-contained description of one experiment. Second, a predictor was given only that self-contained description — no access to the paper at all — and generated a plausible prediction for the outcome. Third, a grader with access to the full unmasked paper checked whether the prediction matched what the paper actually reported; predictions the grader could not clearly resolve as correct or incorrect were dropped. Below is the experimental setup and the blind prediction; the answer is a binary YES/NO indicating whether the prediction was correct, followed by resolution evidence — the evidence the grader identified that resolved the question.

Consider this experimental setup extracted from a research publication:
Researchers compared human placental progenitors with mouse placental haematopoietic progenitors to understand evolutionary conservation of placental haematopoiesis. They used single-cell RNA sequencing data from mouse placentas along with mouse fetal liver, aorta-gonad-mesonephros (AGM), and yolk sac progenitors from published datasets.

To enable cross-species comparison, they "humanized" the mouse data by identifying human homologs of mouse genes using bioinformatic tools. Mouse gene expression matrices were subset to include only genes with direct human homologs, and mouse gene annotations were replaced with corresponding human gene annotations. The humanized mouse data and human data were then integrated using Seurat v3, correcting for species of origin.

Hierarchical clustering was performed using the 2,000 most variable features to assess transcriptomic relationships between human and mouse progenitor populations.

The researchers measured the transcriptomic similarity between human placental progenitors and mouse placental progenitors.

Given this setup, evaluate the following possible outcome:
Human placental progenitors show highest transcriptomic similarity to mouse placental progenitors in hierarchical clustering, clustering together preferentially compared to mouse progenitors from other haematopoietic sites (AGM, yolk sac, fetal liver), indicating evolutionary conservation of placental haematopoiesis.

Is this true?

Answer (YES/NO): NO